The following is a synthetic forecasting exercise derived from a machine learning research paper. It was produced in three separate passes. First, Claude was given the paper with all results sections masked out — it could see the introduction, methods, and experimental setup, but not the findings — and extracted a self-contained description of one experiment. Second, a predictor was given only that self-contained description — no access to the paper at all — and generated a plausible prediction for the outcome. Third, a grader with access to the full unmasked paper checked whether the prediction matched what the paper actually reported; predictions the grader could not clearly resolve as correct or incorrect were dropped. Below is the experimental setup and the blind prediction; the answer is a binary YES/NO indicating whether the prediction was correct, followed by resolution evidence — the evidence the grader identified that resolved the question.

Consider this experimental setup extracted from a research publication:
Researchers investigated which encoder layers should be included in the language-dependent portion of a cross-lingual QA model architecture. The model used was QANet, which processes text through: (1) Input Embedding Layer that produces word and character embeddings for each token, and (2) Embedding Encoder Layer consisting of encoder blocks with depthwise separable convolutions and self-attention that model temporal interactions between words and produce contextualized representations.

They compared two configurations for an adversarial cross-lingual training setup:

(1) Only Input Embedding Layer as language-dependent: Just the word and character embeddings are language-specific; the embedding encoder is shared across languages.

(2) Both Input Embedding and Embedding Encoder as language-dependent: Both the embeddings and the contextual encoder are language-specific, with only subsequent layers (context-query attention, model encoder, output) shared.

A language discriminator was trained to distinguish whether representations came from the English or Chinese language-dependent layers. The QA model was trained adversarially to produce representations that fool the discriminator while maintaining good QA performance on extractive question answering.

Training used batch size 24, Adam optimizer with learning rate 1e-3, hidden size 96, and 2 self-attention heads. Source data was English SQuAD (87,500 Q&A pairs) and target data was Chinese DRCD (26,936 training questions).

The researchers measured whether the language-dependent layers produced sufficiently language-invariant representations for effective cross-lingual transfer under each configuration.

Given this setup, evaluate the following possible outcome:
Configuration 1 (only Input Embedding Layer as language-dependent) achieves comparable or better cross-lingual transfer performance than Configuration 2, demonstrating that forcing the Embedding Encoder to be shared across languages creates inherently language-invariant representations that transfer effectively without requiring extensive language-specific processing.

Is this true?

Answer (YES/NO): NO